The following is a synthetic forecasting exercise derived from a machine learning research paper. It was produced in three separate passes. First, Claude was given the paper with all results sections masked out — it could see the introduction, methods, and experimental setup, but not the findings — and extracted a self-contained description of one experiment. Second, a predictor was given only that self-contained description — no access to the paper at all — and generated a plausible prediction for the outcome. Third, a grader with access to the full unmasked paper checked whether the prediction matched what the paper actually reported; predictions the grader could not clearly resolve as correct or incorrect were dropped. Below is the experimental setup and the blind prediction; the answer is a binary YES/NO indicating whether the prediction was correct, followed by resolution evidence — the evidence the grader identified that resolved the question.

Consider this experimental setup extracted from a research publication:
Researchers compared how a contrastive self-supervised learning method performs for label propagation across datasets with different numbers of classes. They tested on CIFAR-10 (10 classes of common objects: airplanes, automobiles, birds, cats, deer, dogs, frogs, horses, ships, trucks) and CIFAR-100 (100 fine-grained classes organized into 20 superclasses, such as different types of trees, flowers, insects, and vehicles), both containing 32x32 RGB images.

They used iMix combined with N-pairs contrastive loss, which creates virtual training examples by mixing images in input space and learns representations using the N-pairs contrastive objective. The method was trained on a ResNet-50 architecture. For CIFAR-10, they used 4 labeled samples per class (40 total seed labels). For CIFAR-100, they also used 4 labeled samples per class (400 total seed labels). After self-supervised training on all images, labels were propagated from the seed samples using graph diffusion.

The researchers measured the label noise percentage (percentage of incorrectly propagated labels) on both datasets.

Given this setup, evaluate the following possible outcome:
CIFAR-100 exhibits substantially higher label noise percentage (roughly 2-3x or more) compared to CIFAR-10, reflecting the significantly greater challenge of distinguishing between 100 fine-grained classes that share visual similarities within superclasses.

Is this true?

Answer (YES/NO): YES